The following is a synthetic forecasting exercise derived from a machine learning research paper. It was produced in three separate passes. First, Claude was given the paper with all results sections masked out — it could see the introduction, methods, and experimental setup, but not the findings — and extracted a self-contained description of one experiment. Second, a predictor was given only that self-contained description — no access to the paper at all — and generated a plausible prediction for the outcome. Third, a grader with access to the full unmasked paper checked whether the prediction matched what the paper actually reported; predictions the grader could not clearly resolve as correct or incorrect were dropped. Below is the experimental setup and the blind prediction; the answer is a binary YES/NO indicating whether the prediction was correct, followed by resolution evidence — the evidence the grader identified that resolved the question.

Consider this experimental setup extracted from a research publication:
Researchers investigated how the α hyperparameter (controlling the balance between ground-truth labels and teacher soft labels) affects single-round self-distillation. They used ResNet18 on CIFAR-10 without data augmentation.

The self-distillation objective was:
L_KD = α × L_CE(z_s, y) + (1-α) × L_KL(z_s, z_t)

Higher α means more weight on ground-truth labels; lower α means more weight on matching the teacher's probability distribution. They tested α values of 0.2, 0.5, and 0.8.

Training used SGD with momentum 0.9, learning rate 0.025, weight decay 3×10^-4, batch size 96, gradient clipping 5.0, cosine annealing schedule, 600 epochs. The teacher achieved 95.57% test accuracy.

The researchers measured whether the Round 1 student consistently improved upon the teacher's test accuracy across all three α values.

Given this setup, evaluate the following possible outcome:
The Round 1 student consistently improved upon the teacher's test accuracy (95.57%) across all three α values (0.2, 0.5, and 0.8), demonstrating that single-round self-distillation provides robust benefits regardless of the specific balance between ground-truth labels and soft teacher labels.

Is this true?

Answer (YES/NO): YES